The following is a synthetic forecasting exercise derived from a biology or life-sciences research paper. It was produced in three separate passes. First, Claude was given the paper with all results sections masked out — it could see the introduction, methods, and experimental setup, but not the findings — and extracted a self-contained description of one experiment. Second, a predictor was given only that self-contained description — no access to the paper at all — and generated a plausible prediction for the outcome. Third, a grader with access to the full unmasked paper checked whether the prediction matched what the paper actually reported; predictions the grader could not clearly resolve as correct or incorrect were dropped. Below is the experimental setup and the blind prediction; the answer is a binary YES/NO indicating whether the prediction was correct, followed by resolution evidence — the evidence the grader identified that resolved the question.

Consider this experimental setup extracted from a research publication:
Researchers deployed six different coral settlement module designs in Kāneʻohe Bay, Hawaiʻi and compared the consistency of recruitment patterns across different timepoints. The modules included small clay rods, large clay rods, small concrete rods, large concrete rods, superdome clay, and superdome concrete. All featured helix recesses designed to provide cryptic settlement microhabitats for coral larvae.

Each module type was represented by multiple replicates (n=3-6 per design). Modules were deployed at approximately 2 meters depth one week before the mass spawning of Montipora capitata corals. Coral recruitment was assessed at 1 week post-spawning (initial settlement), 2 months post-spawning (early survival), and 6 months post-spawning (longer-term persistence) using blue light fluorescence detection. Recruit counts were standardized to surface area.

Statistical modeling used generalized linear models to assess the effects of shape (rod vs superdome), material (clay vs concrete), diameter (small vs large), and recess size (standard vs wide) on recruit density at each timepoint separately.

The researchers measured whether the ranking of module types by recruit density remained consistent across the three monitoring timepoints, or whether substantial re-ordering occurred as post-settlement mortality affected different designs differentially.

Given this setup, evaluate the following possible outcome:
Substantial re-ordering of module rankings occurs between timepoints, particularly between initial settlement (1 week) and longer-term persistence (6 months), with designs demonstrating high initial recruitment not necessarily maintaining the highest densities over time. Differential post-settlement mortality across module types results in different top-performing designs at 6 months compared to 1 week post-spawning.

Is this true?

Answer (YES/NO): YES